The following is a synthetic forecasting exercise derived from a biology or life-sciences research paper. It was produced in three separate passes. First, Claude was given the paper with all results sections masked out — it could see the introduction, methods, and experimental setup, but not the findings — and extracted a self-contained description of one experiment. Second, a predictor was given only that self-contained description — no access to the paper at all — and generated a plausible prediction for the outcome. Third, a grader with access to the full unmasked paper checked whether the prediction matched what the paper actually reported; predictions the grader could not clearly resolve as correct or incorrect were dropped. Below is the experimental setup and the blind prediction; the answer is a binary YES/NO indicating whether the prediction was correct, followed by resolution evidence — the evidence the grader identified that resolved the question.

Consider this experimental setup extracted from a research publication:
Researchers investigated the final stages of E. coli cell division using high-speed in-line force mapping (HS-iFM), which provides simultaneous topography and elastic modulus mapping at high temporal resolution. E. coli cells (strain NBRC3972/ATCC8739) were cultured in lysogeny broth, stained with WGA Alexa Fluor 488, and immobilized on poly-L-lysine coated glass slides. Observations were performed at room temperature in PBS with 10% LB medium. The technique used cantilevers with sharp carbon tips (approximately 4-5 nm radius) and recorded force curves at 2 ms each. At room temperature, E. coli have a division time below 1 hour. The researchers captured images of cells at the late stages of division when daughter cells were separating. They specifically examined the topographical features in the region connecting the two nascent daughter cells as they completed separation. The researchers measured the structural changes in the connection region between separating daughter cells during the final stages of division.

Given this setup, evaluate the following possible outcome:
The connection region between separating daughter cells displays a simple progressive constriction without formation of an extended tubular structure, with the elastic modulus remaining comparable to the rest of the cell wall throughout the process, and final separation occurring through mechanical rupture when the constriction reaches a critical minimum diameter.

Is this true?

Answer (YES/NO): NO